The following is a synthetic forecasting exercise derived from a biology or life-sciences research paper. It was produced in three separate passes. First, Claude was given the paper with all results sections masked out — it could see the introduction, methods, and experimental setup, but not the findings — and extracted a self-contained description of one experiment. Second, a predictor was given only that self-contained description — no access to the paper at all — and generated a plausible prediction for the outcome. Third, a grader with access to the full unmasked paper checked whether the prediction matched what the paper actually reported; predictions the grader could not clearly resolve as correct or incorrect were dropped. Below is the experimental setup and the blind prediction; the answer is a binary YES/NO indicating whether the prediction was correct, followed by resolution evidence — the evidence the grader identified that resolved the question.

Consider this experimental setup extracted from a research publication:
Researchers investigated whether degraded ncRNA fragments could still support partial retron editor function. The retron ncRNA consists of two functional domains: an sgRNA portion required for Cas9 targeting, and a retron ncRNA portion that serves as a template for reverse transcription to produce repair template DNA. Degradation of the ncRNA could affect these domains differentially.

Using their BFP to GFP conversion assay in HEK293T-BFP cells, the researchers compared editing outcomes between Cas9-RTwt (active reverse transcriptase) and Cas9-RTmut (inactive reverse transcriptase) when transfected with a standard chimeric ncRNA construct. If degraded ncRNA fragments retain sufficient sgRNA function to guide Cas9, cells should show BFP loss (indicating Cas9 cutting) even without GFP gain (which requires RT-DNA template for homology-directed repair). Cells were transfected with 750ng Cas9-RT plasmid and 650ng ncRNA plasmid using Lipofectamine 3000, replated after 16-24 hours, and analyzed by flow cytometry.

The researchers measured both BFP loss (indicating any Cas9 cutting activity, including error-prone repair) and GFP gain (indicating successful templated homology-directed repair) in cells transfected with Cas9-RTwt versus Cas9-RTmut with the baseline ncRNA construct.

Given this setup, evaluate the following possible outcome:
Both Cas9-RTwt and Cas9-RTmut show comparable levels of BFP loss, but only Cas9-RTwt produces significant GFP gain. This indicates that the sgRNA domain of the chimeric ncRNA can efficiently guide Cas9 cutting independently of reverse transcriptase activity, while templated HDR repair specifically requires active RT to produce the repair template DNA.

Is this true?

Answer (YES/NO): NO